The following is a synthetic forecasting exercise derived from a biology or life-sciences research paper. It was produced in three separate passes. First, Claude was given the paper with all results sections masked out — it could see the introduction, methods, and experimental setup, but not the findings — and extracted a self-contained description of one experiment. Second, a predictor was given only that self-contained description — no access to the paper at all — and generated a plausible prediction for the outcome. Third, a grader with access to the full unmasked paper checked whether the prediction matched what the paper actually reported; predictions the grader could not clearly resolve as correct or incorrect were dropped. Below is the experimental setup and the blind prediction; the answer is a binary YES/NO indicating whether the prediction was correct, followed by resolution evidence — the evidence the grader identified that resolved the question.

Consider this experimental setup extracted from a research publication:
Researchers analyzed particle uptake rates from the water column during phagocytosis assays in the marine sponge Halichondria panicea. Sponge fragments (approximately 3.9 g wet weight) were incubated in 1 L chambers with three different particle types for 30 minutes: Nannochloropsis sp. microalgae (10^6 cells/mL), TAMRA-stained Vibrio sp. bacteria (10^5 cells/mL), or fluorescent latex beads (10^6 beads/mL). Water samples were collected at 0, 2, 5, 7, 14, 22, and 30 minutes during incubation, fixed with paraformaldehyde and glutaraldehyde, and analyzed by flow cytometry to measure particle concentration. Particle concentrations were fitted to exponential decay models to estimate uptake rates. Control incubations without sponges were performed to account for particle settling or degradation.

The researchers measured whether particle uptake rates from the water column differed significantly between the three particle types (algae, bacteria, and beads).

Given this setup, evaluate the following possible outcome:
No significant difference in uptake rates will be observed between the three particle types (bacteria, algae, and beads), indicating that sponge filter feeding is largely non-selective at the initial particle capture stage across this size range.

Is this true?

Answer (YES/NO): YES